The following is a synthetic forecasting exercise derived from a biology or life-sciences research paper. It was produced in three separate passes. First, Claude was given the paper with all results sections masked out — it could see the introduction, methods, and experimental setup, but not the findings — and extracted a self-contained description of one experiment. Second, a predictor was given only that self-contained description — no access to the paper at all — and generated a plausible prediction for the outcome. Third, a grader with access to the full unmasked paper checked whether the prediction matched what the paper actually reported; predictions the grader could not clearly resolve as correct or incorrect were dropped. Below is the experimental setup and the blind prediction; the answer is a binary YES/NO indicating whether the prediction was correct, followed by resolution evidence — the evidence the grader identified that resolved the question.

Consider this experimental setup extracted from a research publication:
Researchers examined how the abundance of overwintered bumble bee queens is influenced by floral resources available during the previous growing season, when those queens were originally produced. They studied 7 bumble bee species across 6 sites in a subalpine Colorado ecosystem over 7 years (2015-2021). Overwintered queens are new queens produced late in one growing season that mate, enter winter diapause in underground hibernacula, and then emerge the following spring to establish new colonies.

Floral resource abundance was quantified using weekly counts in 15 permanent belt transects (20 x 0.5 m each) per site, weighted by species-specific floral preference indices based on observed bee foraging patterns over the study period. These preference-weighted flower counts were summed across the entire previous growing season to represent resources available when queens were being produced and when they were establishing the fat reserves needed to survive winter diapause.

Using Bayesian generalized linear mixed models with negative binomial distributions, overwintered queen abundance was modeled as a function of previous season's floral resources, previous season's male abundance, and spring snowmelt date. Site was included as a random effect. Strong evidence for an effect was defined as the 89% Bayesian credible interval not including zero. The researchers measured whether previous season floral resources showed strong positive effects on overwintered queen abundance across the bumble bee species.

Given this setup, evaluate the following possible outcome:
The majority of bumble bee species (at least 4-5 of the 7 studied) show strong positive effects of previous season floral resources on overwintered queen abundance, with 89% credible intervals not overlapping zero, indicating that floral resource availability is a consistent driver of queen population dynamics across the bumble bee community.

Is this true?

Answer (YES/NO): NO